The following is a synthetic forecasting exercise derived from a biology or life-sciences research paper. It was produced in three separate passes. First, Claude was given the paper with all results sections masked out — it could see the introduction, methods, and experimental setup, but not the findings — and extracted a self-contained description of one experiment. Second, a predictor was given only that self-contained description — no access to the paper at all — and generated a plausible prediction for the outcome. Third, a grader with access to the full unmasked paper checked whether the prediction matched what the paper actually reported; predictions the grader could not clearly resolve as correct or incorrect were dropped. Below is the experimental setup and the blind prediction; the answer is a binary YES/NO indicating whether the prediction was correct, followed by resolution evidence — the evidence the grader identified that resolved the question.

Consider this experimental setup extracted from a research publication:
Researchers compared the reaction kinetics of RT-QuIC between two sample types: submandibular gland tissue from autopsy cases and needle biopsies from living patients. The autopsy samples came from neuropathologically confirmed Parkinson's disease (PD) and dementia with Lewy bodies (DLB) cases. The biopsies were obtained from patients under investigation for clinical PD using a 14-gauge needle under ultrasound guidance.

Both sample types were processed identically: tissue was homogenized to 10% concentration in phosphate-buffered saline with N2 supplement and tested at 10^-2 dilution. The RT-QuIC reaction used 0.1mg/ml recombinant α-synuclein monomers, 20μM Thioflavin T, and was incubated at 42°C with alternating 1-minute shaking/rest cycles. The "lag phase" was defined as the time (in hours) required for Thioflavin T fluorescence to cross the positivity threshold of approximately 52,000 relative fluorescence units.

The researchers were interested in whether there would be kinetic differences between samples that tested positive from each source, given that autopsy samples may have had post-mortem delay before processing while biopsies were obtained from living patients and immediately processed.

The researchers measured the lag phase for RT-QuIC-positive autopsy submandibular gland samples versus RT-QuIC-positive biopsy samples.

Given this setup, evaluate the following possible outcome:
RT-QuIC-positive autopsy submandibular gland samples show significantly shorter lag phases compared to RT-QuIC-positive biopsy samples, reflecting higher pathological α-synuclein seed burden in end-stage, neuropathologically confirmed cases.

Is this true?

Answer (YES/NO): YES